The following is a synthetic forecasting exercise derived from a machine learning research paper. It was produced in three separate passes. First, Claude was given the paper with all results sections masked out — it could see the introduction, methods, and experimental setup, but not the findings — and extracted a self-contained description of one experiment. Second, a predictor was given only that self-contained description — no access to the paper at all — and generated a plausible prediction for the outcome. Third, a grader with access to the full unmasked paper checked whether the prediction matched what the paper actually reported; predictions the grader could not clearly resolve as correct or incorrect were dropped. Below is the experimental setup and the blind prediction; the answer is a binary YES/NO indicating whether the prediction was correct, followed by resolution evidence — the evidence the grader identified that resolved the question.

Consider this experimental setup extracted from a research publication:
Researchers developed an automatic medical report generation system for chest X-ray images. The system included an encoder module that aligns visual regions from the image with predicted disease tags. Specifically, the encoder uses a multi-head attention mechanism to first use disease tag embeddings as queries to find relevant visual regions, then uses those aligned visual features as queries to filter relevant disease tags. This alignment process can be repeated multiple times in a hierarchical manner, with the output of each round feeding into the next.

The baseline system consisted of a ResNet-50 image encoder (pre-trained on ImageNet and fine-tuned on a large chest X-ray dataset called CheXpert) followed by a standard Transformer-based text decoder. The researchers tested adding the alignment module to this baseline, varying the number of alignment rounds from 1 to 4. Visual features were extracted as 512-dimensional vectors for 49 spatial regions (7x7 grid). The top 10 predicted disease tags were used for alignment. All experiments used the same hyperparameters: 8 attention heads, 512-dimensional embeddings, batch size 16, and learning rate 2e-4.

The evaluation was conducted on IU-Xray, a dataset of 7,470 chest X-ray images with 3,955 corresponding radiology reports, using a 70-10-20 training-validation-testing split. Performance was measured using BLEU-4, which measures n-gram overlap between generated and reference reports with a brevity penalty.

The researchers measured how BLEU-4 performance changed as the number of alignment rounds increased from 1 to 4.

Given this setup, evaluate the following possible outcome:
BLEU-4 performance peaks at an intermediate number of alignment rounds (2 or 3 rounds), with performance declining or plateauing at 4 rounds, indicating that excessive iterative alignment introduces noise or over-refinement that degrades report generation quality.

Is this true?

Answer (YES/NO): YES